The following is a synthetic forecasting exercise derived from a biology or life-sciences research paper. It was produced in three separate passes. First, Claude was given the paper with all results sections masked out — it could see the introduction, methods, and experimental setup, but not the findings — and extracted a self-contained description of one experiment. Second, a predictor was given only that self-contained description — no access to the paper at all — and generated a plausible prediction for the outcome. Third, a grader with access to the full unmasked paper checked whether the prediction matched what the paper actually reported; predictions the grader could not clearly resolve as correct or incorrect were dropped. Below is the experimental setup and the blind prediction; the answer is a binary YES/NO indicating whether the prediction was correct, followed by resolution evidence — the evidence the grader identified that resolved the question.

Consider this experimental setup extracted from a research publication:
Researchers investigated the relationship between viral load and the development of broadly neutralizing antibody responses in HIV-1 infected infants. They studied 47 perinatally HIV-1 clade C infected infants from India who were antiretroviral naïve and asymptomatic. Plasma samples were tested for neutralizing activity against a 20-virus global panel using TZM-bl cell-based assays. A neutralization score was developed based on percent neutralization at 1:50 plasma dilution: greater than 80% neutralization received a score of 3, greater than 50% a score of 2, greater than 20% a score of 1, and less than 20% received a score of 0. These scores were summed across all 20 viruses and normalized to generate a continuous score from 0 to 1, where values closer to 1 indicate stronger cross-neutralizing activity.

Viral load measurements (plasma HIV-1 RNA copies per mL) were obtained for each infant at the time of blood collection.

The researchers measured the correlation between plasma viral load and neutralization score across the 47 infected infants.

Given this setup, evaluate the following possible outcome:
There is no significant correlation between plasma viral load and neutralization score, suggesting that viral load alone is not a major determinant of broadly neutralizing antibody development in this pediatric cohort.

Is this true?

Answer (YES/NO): NO